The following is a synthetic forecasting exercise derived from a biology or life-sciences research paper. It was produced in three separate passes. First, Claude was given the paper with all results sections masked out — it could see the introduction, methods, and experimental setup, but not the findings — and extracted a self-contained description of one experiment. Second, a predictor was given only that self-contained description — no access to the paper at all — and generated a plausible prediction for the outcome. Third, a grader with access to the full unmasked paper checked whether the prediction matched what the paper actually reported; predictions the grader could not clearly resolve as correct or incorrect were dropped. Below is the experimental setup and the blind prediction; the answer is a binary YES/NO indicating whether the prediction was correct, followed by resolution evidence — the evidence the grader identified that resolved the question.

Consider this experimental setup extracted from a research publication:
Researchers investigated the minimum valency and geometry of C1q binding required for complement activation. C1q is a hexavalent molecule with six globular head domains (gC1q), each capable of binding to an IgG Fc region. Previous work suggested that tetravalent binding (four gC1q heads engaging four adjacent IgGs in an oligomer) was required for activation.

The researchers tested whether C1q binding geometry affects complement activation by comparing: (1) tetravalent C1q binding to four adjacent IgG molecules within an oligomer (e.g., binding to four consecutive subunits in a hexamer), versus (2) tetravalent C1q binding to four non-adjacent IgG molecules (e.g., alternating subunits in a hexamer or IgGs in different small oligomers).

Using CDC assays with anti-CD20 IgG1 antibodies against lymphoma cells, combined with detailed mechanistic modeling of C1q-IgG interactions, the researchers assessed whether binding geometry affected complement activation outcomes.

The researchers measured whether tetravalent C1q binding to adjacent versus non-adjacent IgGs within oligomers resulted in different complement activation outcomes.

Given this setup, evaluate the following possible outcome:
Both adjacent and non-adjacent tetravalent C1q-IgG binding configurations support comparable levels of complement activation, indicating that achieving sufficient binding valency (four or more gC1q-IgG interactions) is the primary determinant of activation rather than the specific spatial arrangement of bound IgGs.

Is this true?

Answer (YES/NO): NO